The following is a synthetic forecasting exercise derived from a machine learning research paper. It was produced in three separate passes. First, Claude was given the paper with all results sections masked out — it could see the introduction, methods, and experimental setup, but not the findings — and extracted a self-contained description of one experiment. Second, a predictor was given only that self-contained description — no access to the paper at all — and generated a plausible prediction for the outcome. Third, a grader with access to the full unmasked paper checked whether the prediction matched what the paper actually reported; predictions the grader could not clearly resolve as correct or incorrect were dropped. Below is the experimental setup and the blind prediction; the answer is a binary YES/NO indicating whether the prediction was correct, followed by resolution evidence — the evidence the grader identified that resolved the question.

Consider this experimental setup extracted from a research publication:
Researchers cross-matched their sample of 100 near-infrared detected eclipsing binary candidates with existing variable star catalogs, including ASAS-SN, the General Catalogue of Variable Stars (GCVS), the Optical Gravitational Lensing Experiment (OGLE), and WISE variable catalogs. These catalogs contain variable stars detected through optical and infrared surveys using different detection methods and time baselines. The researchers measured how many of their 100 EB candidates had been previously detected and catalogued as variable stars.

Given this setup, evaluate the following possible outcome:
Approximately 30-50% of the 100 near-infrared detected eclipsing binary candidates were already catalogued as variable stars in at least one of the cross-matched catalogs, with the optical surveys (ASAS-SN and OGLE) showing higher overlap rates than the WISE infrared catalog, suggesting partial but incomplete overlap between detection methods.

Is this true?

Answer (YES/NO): NO